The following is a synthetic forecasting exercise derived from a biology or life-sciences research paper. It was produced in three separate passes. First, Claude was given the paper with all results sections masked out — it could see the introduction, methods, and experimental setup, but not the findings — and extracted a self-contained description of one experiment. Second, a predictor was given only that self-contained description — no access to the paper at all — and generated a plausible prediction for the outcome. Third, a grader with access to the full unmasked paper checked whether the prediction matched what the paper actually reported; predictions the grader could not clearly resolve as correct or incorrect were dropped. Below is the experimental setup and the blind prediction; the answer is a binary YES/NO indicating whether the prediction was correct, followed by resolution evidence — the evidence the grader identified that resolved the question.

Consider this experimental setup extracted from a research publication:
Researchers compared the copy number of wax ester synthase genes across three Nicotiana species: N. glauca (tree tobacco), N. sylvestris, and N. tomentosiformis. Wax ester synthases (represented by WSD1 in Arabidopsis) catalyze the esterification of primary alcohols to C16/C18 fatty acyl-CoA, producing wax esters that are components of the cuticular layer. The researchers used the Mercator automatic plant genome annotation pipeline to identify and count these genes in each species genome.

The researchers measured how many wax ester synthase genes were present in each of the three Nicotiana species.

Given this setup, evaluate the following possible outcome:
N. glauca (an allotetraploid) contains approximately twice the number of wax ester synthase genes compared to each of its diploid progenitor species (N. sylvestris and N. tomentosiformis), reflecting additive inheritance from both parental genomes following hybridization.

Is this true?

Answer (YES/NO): NO